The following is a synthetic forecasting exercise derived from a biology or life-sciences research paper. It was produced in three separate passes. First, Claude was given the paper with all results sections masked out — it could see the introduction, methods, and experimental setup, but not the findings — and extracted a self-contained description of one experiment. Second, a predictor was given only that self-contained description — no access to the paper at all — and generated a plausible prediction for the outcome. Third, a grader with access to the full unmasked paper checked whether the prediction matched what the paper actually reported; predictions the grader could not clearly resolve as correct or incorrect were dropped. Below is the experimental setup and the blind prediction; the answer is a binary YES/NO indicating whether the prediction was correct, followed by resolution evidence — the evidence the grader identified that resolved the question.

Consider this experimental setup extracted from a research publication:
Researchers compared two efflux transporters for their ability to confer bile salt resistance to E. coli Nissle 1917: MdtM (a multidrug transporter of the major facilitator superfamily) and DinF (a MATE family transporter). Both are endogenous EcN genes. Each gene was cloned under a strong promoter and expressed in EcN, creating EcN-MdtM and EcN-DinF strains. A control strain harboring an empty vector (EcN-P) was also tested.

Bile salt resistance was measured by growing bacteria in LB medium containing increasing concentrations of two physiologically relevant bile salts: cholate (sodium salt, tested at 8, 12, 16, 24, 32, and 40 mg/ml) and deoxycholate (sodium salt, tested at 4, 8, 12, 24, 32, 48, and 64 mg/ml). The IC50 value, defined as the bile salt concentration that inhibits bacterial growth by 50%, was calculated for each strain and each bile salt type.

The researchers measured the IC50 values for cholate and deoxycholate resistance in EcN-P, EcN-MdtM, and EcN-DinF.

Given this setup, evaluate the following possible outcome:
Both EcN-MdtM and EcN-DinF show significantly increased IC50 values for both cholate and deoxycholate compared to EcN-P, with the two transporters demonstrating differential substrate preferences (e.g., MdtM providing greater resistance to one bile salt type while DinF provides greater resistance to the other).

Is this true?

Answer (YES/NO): NO